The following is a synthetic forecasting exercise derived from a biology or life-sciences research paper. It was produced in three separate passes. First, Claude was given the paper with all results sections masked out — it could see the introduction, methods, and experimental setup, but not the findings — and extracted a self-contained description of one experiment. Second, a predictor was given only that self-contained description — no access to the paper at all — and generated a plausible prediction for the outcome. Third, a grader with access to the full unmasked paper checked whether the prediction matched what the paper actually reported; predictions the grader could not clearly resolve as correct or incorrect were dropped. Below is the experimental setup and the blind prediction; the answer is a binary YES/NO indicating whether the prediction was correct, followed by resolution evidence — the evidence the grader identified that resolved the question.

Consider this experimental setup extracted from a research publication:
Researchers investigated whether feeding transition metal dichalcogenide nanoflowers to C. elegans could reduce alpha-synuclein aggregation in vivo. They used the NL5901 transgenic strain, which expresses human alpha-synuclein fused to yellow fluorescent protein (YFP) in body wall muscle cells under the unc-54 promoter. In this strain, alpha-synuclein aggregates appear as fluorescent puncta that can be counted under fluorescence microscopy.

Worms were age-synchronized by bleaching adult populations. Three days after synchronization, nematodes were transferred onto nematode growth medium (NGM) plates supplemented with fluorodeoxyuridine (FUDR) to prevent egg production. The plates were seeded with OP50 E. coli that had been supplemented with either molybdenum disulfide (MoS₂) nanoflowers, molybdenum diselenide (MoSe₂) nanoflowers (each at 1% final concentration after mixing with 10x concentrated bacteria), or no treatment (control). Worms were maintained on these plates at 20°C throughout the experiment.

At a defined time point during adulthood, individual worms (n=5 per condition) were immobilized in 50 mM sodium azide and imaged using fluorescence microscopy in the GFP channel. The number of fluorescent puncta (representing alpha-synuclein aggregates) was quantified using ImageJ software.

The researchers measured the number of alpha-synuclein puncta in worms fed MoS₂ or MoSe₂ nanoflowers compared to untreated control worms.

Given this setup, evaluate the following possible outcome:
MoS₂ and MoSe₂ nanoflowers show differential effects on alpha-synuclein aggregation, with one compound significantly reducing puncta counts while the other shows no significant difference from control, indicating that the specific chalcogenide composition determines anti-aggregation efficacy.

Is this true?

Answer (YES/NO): NO